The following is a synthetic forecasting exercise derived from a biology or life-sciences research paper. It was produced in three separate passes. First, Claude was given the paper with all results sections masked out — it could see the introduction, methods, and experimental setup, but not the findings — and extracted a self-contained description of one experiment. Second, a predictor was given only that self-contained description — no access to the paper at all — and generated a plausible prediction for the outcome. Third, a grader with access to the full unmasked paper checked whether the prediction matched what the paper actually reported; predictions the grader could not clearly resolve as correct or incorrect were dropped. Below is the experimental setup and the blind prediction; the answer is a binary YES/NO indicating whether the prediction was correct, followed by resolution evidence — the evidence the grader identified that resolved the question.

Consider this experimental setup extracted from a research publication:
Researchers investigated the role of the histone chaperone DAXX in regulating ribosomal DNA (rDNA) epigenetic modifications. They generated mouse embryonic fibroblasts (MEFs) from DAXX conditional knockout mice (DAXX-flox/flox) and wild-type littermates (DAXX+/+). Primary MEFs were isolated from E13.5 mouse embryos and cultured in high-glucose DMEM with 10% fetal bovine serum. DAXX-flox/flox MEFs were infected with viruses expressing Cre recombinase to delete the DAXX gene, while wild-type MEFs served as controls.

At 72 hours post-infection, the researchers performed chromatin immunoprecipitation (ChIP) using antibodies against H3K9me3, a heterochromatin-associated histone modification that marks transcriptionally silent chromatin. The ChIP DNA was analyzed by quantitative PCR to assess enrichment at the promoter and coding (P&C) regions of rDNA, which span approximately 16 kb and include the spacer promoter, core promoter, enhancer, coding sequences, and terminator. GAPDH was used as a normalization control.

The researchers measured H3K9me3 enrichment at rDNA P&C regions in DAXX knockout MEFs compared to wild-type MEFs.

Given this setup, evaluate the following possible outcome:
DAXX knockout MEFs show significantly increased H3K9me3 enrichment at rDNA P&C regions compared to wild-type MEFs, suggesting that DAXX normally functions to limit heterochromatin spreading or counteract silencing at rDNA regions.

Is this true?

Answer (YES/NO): NO